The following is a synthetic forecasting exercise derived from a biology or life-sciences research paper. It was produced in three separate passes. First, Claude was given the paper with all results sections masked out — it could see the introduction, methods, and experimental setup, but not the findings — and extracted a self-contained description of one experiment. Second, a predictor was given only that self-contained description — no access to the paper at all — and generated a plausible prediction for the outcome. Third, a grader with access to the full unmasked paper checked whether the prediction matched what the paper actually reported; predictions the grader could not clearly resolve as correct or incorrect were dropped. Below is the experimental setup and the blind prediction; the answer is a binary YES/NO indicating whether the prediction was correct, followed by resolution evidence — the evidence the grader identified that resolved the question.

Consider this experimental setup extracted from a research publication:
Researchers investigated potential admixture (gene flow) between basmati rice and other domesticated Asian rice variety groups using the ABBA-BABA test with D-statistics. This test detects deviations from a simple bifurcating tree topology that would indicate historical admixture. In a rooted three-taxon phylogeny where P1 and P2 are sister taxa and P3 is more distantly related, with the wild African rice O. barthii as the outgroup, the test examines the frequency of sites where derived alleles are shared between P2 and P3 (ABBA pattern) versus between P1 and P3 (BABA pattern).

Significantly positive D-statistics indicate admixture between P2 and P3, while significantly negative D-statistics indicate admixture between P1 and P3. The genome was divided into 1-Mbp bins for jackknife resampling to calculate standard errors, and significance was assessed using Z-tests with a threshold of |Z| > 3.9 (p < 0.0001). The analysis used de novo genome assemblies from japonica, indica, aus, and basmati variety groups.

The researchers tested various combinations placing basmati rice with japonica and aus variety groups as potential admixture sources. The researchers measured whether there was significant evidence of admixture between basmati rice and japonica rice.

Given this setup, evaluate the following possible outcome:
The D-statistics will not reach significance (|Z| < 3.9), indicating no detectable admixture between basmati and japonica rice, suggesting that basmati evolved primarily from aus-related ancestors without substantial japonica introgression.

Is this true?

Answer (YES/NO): NO